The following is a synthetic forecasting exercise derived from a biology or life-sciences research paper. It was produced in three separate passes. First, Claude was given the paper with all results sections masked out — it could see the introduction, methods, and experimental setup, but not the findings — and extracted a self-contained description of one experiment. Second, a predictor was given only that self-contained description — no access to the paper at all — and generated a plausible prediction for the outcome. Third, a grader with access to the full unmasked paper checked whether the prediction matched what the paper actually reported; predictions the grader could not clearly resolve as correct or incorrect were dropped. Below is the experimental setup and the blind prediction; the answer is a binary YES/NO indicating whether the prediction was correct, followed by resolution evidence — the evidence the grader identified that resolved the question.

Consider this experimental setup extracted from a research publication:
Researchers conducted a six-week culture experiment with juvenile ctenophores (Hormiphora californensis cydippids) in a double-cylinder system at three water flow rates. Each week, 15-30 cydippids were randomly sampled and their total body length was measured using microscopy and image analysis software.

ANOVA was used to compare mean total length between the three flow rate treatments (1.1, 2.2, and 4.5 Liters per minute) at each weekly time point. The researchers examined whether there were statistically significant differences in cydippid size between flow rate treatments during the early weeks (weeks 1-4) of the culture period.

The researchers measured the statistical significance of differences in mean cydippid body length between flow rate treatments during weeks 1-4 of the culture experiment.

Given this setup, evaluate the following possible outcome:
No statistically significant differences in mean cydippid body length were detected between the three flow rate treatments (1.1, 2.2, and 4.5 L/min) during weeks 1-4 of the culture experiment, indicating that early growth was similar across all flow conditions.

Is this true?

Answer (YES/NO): YES